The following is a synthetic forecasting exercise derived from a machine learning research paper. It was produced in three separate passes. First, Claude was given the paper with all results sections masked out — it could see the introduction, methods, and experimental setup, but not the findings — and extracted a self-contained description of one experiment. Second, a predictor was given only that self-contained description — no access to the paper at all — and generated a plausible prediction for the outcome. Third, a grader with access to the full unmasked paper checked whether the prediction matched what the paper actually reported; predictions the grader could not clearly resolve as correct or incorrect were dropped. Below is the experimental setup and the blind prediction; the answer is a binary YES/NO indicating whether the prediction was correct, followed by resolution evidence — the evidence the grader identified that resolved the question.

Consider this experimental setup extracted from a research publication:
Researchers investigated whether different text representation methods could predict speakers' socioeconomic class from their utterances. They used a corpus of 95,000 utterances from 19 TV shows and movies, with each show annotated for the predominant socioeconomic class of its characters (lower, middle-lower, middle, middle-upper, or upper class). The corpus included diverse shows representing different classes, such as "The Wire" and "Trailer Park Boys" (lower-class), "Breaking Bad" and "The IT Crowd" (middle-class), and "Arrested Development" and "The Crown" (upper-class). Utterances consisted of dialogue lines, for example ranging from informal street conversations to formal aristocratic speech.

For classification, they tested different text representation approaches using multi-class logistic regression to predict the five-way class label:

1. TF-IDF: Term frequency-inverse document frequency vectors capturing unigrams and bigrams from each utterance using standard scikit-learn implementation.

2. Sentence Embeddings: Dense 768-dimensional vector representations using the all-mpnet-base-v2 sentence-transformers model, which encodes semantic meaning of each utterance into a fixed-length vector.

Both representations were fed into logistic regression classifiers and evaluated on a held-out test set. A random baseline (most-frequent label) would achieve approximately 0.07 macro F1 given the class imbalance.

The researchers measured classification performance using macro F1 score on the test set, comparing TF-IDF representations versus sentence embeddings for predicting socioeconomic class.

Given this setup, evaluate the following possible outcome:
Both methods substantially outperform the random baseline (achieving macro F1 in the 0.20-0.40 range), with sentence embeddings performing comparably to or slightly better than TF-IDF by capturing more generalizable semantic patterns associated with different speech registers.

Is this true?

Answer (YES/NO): NO